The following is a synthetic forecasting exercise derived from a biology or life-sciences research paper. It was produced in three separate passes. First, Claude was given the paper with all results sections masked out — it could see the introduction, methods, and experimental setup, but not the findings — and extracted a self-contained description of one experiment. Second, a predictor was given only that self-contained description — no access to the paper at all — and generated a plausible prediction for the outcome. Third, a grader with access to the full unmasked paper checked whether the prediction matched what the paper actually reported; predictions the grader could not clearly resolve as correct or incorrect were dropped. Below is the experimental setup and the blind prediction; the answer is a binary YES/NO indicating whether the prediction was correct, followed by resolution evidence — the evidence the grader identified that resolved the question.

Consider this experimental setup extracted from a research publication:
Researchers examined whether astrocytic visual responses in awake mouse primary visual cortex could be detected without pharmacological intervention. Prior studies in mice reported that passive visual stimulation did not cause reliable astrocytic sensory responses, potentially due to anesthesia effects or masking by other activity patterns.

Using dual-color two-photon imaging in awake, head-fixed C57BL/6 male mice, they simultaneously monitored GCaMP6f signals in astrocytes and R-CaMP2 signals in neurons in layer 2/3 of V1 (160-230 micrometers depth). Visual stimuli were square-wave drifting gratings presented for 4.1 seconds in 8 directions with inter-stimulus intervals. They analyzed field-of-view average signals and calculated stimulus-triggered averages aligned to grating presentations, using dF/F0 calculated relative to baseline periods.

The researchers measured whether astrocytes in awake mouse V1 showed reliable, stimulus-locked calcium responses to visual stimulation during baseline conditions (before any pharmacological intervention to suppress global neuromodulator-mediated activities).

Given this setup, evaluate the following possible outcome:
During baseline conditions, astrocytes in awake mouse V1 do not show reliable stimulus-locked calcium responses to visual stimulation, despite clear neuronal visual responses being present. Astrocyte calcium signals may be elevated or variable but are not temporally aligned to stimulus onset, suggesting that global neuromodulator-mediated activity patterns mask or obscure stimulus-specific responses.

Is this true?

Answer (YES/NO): YES